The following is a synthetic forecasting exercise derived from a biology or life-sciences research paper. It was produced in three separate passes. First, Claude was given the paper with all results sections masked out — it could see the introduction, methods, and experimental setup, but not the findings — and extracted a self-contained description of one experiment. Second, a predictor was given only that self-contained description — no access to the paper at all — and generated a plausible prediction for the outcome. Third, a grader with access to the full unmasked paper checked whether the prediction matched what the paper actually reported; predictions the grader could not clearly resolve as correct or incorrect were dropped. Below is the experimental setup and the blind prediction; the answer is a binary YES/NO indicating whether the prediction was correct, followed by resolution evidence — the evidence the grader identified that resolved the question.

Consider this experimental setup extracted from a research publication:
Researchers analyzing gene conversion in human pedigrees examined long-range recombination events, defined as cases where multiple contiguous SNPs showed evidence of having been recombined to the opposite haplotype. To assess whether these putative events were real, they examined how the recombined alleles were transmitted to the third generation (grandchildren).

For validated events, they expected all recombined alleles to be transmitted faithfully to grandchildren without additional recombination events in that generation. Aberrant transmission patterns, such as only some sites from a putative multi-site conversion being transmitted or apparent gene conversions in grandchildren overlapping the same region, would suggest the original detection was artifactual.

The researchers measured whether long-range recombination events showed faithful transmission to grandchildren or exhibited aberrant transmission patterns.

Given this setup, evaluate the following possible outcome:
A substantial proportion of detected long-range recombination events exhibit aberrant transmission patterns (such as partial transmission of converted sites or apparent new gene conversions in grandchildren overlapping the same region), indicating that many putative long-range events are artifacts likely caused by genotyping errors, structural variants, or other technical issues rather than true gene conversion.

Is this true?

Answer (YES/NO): NO